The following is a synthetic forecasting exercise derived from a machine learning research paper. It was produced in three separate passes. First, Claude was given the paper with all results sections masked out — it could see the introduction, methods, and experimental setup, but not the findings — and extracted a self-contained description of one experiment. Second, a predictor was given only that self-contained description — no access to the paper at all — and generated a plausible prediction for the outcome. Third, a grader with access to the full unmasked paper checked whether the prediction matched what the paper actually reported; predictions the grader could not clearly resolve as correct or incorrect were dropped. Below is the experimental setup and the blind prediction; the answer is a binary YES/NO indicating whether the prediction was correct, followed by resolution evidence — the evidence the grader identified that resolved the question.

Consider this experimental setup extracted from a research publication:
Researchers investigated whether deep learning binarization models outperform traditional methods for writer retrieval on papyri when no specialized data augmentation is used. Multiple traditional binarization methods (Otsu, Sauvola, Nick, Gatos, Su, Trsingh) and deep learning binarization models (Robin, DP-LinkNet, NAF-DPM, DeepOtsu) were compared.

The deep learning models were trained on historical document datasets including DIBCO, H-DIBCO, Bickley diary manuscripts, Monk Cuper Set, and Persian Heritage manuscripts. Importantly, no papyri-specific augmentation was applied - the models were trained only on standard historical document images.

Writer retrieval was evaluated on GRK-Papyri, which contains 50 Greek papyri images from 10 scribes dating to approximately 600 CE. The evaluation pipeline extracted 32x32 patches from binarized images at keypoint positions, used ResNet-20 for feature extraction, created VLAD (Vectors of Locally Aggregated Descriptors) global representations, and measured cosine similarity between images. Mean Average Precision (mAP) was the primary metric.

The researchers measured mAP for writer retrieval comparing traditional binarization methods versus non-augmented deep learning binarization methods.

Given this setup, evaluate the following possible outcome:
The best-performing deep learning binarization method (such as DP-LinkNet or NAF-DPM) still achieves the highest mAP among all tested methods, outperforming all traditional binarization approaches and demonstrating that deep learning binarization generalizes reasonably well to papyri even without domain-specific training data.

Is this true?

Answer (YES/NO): NO